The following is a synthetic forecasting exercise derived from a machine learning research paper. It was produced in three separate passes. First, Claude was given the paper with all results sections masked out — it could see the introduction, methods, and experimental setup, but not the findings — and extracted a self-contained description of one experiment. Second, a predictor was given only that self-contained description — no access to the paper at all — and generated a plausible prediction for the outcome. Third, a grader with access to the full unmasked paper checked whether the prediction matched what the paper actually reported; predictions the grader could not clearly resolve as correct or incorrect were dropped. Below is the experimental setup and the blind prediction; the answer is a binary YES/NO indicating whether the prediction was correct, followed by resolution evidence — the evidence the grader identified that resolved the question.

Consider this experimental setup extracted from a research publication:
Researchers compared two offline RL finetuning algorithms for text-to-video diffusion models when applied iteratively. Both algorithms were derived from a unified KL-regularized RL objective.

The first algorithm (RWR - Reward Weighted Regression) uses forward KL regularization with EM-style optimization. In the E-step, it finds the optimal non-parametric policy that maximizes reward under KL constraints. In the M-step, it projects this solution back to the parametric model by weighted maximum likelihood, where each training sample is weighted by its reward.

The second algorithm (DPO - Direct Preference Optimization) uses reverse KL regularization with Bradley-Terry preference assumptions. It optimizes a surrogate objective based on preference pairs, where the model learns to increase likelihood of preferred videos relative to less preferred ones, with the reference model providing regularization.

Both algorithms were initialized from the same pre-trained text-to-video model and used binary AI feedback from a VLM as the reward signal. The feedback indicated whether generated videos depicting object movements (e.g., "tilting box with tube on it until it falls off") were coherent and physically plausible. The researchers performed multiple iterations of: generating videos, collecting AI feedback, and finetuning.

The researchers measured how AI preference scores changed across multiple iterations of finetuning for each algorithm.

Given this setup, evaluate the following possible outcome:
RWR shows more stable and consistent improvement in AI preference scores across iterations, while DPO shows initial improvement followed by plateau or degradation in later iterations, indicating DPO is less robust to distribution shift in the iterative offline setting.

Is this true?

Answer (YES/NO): YES